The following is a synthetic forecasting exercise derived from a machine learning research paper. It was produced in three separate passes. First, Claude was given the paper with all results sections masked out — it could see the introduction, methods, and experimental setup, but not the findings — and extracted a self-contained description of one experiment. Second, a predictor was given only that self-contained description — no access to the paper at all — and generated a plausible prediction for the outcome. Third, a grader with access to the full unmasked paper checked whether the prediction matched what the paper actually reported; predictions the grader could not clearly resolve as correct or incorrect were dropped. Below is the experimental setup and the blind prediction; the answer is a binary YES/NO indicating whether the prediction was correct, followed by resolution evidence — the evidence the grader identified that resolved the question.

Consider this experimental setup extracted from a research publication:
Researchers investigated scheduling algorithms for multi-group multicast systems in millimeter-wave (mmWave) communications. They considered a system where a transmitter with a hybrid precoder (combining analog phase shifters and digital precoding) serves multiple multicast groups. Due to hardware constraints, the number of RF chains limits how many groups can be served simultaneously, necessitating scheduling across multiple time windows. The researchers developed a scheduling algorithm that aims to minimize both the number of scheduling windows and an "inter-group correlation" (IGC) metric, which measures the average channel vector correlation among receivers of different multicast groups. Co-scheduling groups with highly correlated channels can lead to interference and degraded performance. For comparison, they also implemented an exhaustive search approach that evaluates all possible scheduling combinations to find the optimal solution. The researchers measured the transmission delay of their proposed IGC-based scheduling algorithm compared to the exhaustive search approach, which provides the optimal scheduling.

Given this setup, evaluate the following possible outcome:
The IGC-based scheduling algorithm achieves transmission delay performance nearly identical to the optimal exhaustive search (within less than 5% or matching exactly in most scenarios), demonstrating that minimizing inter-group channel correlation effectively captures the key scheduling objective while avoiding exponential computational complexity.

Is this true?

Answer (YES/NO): NO